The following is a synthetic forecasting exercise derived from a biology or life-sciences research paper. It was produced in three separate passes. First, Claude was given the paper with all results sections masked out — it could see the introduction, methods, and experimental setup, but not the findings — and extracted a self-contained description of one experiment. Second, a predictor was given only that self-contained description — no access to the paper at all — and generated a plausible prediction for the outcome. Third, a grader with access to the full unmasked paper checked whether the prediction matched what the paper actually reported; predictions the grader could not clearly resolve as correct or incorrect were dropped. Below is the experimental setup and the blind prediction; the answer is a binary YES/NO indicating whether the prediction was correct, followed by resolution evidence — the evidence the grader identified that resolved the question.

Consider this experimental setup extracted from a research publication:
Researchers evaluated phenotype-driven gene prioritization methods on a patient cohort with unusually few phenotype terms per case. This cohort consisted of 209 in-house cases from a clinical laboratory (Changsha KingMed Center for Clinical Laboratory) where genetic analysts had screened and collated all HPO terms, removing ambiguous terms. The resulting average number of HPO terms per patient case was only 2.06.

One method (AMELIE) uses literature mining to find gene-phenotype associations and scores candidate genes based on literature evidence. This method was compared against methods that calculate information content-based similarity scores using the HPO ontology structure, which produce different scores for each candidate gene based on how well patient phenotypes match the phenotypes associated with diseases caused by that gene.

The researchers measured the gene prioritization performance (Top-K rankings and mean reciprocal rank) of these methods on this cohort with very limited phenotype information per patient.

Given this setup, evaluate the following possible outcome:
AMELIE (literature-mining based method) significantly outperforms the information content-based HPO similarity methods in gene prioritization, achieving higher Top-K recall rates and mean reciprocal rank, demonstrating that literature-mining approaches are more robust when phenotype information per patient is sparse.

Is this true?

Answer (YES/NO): NO